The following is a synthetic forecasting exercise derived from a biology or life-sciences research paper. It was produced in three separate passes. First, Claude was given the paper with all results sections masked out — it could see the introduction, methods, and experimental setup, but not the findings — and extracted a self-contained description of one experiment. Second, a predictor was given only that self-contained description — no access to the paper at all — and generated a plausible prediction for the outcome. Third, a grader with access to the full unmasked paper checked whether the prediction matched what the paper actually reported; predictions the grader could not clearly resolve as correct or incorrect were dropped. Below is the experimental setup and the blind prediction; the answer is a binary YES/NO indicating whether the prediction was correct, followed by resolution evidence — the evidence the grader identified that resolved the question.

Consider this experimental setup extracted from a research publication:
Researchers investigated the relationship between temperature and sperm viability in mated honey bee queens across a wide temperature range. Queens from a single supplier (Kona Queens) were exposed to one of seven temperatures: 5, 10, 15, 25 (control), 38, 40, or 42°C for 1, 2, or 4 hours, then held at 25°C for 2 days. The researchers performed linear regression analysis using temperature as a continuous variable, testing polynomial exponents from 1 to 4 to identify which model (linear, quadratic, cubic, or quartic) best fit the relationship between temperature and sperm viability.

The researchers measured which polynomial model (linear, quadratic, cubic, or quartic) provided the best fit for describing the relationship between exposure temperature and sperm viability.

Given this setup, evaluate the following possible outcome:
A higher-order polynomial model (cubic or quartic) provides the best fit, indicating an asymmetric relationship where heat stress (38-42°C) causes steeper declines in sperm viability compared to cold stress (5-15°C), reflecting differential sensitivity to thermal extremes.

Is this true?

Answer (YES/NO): YES